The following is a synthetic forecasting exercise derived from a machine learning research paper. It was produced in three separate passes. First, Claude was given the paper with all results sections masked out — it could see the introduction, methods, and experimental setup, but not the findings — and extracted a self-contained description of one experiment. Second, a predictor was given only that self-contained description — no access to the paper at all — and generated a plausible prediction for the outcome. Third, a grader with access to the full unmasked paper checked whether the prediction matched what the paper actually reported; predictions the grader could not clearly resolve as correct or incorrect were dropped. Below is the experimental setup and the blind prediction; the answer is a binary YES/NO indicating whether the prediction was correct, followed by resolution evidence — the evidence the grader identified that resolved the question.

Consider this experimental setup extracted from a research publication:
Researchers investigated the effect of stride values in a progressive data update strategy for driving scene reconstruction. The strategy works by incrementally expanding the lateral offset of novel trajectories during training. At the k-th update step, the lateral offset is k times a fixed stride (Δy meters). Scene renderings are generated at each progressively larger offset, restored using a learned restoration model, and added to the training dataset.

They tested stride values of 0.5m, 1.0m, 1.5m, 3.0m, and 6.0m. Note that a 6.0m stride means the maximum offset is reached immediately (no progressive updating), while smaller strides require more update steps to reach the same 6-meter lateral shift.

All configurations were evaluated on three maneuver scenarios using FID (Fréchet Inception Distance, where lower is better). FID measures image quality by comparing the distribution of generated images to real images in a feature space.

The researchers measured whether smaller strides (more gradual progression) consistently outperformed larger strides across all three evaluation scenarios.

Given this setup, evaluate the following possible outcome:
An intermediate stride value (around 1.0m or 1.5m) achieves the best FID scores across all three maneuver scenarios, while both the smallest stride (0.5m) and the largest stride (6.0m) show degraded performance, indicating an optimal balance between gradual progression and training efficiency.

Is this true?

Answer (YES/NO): NO